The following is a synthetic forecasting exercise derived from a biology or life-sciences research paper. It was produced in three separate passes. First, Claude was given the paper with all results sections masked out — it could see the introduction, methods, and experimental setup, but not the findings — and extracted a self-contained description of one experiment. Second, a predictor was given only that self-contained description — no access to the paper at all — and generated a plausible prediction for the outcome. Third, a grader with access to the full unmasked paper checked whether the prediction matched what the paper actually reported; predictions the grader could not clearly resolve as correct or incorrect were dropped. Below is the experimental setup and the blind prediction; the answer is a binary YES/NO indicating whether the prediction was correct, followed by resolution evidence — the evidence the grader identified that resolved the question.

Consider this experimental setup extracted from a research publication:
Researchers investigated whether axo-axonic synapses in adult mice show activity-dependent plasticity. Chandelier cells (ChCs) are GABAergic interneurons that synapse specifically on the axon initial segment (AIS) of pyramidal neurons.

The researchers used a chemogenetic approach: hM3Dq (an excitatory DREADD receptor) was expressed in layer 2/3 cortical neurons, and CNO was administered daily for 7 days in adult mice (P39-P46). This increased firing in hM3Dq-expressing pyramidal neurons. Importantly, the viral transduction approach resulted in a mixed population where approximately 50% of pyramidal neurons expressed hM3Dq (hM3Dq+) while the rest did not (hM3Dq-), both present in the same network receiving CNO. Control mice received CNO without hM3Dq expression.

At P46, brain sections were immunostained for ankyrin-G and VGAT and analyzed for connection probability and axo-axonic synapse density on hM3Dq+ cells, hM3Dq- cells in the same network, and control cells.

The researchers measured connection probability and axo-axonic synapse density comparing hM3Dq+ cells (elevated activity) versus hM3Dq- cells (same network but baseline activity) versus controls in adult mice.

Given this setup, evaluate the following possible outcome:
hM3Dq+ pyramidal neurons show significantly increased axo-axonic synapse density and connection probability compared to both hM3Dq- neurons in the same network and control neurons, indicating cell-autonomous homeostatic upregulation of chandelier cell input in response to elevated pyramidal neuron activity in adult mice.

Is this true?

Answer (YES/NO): NO